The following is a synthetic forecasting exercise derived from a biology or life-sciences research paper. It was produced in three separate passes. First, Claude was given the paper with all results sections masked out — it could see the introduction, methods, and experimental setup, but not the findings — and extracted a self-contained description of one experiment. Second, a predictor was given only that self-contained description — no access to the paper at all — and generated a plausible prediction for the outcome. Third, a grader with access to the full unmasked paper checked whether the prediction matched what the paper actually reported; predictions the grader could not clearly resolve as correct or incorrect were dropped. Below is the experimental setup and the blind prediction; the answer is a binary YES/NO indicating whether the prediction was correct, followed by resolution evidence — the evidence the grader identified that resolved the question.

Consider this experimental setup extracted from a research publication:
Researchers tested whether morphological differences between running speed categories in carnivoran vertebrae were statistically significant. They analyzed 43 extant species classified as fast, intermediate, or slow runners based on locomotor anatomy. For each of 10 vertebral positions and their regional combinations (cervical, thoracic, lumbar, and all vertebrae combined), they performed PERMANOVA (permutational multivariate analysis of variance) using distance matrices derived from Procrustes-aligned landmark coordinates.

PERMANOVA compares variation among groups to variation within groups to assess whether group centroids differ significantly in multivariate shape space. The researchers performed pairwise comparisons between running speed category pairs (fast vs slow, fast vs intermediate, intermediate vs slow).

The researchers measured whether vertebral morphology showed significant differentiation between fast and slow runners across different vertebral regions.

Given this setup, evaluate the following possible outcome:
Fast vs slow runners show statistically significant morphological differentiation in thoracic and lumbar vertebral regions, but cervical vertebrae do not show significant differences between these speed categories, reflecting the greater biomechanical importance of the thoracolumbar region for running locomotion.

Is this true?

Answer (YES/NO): NO